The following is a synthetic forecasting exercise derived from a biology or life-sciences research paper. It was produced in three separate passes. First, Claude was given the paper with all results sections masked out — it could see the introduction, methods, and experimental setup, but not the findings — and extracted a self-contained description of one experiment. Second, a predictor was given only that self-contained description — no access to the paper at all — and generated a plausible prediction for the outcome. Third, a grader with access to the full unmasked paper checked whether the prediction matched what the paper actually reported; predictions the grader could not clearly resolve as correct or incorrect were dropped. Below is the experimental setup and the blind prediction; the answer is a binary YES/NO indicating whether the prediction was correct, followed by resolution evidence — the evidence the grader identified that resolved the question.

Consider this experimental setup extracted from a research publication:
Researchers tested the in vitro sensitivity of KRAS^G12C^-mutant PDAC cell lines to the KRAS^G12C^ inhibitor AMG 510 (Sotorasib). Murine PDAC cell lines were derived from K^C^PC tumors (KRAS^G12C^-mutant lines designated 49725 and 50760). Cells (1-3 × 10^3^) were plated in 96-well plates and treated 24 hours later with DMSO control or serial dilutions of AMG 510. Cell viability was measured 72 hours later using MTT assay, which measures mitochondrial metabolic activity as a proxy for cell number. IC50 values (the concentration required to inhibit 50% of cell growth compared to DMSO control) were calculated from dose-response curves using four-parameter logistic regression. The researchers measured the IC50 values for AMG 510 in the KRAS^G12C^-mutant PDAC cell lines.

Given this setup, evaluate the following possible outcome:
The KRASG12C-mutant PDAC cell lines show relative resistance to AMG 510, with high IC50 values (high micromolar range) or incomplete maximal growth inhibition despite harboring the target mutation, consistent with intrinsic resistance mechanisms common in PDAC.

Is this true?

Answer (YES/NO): NO